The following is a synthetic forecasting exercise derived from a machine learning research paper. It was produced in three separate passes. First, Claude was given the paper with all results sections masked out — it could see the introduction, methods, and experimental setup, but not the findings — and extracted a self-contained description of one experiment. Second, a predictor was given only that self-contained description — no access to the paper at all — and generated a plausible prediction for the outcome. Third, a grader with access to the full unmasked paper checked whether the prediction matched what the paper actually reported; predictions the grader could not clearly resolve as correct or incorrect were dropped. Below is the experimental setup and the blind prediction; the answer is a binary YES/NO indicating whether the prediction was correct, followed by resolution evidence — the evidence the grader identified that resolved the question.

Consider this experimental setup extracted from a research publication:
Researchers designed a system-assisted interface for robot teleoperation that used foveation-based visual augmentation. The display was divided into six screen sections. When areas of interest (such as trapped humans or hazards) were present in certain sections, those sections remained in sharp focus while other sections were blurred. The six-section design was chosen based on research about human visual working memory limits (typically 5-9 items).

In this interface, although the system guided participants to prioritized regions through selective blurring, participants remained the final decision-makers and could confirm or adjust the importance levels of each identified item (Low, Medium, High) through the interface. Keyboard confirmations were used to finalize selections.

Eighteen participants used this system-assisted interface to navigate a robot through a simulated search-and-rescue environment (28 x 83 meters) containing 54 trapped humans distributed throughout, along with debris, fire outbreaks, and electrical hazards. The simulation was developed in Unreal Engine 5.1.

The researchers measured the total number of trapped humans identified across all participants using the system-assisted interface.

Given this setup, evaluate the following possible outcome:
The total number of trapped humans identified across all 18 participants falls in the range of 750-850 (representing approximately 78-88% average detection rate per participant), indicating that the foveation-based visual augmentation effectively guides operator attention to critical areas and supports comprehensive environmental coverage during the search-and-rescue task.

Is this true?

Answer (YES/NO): NO